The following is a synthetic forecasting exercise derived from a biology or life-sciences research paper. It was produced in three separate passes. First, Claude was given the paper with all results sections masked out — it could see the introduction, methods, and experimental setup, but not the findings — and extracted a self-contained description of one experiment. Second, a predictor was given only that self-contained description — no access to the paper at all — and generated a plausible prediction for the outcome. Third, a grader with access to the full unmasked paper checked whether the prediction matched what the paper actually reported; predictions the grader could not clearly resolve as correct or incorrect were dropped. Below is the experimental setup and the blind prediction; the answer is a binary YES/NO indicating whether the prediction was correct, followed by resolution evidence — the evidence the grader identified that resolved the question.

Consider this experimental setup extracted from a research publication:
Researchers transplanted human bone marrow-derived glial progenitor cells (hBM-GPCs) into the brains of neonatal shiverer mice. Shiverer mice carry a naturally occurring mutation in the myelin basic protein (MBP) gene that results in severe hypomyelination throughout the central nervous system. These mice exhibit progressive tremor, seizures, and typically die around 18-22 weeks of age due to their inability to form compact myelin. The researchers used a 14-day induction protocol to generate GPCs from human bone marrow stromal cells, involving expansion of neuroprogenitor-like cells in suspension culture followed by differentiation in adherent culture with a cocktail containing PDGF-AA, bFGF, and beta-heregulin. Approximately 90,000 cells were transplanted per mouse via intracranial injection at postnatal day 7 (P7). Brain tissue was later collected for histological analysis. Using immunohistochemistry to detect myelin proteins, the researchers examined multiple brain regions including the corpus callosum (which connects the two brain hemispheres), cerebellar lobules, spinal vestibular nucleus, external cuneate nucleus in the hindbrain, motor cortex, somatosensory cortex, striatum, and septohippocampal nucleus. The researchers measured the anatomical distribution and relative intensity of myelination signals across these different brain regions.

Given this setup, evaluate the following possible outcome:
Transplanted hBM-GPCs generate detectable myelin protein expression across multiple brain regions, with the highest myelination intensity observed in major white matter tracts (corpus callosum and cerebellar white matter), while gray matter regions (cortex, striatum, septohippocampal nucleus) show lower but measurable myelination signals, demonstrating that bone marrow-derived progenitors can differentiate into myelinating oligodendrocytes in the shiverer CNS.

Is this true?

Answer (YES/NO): NO